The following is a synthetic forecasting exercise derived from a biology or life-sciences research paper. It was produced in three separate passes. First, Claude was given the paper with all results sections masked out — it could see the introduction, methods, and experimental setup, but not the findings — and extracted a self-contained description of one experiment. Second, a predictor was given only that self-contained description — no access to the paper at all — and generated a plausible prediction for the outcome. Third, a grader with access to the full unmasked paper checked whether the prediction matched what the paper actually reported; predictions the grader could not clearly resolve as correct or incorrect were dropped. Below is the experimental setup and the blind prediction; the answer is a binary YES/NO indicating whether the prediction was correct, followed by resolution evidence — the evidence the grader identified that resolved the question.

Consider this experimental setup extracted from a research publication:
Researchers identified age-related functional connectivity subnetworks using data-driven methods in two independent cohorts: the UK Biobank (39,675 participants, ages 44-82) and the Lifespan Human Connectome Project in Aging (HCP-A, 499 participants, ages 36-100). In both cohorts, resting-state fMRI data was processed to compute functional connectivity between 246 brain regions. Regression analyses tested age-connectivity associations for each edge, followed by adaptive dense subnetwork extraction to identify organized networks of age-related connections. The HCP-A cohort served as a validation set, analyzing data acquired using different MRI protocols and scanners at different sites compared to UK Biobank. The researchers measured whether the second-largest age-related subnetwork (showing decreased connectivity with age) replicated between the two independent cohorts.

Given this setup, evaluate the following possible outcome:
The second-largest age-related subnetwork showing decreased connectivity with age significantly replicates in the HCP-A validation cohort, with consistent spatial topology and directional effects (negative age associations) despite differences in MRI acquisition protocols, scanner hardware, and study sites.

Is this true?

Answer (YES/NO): YES